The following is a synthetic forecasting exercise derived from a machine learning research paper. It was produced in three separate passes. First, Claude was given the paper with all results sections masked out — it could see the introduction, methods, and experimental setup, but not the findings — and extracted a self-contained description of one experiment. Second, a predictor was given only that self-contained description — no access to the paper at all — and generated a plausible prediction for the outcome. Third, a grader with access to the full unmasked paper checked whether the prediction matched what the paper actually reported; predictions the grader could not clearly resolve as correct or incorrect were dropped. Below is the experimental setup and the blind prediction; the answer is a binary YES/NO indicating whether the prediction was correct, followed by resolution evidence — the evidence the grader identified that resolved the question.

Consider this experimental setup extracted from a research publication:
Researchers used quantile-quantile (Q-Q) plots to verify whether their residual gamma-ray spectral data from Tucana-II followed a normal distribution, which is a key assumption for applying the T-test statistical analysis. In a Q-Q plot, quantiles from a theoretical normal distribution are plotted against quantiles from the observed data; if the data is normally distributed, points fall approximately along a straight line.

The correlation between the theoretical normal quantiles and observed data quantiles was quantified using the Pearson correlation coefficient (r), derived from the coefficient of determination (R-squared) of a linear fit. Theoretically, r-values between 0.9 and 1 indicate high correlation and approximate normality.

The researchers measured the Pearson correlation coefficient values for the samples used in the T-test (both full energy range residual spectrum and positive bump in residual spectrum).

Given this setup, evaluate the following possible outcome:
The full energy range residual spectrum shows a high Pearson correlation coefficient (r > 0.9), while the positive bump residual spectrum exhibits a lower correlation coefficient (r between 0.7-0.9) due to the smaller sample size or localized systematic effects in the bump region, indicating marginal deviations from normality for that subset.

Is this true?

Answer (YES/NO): NO